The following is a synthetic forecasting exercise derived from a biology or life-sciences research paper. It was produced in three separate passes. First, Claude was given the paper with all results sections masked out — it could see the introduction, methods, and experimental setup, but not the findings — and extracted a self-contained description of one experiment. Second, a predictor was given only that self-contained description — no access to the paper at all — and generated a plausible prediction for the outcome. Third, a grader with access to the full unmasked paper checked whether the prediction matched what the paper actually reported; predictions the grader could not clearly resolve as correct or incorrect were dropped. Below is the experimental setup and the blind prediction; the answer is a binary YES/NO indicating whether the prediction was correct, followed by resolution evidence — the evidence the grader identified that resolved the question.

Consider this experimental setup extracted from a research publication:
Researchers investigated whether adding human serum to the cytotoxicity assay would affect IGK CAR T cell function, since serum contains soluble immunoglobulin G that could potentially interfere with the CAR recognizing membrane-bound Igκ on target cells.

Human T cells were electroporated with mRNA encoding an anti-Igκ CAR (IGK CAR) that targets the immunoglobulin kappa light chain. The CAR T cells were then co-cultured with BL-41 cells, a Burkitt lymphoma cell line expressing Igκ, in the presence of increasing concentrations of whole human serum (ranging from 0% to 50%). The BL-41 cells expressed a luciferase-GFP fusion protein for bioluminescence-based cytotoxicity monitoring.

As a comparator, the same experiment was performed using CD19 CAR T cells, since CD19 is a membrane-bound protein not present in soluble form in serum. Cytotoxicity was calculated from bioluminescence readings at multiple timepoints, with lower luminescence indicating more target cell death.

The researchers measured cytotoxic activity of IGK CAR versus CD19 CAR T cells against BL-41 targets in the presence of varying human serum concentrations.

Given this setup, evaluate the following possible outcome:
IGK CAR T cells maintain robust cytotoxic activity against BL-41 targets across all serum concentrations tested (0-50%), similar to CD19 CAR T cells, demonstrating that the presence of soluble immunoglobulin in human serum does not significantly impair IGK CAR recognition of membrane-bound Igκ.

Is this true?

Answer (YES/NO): NO